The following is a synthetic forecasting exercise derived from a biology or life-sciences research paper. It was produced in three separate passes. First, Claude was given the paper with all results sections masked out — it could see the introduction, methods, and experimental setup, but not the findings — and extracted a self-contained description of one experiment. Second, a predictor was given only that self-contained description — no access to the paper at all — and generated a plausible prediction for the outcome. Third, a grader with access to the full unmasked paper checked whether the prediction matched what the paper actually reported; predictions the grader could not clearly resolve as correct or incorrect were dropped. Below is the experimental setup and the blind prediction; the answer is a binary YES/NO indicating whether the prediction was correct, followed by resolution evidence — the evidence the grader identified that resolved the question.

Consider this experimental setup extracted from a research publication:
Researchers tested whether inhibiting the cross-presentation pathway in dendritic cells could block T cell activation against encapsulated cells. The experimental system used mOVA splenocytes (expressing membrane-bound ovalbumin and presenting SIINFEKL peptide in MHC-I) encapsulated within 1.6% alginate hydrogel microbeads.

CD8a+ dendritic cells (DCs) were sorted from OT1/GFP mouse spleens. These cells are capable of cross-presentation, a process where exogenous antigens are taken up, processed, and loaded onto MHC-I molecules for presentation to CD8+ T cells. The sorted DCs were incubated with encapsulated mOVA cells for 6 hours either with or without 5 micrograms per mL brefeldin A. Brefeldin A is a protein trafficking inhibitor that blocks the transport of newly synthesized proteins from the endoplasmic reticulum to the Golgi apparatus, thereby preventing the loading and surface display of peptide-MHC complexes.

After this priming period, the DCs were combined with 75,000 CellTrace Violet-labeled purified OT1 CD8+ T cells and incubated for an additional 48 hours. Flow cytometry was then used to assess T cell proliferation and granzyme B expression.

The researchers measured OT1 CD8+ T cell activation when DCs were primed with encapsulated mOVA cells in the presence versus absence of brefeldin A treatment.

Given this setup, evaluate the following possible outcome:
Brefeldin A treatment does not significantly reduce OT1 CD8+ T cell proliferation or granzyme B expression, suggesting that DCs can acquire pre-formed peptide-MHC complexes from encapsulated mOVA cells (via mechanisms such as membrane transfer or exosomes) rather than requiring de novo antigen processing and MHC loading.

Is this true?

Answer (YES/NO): NO